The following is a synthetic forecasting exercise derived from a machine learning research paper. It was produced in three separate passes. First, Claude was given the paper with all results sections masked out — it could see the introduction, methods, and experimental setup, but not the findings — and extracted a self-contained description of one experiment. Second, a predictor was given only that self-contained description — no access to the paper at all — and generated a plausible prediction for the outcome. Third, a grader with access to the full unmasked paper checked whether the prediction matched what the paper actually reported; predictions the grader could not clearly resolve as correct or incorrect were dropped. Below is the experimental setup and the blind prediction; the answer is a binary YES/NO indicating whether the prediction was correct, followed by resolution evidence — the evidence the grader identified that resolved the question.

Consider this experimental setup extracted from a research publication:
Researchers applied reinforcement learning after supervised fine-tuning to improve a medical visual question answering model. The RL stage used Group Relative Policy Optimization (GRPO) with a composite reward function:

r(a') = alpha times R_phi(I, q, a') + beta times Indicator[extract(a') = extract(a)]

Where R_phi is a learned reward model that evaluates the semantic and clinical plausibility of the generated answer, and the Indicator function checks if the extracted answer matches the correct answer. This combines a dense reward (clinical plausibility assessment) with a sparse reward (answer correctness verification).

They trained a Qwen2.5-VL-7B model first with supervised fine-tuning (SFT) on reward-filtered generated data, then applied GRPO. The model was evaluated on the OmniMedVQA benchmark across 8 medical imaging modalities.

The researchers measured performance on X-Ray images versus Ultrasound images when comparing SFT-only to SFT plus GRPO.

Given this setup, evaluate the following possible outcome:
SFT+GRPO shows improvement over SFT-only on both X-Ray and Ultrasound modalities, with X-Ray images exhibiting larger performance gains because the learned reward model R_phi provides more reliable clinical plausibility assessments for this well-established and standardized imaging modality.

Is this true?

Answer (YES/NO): NO